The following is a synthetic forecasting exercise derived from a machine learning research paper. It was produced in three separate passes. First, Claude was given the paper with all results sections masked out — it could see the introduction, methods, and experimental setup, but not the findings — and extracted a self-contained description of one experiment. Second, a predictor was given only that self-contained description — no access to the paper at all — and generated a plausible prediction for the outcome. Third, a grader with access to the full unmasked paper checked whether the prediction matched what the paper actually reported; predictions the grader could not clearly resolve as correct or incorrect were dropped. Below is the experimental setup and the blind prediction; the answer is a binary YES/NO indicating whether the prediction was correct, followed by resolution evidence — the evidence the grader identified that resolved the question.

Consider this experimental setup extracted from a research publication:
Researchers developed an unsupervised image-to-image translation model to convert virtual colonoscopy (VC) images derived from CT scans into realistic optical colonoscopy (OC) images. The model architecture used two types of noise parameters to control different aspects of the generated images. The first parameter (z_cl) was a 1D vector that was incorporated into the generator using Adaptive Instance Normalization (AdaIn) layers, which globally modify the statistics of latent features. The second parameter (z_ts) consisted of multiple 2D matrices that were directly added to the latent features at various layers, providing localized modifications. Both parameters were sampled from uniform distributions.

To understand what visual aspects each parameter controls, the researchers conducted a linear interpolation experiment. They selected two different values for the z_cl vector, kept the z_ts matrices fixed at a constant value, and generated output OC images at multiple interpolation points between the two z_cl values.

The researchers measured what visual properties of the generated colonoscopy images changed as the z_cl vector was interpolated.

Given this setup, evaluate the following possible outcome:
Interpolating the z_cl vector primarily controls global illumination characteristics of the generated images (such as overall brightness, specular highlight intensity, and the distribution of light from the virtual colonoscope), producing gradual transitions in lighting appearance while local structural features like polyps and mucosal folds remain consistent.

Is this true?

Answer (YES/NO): NO